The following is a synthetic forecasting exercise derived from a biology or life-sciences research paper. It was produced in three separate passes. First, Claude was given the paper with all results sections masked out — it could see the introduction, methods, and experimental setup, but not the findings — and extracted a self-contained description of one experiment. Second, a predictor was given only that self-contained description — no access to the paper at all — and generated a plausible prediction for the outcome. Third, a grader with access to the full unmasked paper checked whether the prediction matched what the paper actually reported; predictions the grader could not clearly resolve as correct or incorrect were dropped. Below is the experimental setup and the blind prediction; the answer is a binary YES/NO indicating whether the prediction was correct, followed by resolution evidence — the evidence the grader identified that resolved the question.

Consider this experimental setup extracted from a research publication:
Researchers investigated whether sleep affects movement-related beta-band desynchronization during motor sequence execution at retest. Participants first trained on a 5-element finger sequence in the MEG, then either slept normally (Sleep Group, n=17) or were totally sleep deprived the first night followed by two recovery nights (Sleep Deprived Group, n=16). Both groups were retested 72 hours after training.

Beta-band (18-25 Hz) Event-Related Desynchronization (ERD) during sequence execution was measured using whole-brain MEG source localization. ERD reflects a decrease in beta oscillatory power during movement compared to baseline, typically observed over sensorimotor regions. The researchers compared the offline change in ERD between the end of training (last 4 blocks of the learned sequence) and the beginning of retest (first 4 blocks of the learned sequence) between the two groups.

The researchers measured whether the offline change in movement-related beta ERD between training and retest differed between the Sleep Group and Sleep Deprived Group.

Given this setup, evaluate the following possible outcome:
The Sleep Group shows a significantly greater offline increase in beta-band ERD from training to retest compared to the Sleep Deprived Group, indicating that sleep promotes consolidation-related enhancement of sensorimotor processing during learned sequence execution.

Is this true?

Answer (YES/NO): NO